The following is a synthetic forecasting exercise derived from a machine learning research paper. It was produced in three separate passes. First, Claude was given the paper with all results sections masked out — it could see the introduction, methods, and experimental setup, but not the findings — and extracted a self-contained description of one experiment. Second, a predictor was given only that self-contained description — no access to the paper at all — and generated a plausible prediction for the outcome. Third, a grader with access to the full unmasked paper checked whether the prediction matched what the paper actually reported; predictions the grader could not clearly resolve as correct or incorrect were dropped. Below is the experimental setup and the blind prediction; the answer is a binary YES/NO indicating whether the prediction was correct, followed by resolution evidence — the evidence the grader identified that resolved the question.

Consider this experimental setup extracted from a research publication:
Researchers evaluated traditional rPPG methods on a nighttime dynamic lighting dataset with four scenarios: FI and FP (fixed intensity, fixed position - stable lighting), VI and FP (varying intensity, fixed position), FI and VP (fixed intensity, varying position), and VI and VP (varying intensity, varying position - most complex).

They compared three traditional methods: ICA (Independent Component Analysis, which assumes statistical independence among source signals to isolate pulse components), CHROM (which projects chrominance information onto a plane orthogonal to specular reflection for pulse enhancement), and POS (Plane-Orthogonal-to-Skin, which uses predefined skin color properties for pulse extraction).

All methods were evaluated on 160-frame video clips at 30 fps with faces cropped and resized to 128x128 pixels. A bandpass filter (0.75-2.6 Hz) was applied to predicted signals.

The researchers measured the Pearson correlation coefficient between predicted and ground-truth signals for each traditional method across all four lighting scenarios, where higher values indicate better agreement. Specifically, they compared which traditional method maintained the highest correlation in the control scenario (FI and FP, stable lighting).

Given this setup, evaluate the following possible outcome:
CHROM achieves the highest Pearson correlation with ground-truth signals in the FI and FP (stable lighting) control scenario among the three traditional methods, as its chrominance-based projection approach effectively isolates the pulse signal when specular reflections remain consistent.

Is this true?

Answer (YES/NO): NO